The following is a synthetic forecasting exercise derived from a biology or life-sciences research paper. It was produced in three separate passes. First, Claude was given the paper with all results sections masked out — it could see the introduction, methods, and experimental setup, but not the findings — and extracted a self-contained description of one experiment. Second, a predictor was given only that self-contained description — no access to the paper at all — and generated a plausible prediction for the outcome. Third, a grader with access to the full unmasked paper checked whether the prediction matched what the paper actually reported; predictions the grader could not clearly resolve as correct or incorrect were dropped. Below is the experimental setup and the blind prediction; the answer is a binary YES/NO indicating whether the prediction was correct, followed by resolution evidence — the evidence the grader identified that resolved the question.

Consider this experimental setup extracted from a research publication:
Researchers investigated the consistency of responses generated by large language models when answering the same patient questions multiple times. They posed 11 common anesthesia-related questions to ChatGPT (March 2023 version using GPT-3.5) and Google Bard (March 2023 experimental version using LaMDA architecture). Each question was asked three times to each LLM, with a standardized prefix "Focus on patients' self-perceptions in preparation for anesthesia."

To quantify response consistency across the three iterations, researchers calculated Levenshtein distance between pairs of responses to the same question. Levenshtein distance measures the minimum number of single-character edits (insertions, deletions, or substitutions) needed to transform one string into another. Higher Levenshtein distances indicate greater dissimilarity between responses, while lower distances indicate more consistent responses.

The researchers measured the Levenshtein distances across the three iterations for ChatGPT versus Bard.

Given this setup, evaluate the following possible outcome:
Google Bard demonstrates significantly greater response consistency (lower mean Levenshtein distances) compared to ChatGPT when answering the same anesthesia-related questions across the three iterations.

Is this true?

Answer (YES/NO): NO